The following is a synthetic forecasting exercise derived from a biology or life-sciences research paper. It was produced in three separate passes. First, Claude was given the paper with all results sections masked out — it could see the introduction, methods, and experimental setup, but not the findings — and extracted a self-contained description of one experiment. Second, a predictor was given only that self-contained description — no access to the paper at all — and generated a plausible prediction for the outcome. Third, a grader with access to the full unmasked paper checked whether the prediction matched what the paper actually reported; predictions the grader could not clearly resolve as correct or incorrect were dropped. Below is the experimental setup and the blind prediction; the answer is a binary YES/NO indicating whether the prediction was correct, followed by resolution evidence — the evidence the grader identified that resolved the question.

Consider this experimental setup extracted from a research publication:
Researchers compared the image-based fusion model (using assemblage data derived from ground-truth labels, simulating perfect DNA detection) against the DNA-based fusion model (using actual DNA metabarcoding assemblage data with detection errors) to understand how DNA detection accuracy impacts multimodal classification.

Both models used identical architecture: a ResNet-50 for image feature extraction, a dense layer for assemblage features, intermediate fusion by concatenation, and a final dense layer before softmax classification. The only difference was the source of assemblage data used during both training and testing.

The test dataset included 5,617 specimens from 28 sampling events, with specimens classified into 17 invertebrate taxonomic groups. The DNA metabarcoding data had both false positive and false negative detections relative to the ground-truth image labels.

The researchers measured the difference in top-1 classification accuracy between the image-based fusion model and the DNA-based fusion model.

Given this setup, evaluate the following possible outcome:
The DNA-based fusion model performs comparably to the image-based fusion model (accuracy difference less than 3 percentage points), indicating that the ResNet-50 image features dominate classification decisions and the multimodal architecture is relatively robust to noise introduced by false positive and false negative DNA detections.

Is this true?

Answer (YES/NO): NO